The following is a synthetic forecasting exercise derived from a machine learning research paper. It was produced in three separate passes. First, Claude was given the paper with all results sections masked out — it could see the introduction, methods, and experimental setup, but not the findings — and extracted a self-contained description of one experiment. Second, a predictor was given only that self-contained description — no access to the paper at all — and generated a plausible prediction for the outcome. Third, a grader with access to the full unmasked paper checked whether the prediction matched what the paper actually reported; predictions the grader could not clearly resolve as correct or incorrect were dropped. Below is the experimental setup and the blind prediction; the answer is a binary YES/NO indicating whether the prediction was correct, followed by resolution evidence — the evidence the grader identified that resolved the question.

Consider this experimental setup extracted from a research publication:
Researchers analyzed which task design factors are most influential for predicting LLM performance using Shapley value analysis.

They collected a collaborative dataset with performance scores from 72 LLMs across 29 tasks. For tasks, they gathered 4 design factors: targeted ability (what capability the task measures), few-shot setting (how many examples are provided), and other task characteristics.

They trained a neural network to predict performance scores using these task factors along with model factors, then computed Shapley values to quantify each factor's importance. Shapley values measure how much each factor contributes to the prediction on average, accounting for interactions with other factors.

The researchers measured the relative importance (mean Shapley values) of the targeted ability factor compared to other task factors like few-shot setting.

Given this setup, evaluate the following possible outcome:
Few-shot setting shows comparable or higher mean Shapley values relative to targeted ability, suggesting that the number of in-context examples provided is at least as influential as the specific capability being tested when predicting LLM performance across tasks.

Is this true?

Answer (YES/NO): NO